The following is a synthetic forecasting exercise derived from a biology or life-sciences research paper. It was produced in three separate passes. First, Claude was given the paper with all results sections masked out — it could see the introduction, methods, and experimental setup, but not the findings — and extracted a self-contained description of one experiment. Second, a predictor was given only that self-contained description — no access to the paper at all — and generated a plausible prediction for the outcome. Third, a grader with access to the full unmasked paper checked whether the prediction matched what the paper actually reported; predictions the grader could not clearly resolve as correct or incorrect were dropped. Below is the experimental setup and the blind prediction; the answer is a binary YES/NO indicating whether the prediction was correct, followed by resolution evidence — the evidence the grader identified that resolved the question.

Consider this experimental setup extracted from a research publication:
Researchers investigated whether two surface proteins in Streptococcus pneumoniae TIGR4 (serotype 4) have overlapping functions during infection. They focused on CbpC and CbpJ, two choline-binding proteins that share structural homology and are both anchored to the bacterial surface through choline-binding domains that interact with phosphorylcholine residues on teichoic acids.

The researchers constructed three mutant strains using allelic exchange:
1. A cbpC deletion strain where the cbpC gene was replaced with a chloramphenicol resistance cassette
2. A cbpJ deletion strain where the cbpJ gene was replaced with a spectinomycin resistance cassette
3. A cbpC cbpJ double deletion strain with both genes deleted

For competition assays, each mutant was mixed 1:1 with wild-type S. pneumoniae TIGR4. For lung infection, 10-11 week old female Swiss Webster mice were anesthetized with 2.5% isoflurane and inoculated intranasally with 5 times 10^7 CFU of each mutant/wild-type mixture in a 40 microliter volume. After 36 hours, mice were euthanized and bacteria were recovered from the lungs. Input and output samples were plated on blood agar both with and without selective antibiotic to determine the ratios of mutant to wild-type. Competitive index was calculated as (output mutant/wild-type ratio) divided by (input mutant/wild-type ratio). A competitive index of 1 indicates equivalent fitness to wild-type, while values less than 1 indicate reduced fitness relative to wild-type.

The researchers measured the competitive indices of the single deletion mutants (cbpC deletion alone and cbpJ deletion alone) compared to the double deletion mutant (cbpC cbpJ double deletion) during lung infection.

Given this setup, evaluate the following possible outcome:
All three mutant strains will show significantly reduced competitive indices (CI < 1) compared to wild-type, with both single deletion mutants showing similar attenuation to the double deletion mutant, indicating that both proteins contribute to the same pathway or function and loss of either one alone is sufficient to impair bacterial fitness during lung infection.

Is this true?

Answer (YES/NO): NO